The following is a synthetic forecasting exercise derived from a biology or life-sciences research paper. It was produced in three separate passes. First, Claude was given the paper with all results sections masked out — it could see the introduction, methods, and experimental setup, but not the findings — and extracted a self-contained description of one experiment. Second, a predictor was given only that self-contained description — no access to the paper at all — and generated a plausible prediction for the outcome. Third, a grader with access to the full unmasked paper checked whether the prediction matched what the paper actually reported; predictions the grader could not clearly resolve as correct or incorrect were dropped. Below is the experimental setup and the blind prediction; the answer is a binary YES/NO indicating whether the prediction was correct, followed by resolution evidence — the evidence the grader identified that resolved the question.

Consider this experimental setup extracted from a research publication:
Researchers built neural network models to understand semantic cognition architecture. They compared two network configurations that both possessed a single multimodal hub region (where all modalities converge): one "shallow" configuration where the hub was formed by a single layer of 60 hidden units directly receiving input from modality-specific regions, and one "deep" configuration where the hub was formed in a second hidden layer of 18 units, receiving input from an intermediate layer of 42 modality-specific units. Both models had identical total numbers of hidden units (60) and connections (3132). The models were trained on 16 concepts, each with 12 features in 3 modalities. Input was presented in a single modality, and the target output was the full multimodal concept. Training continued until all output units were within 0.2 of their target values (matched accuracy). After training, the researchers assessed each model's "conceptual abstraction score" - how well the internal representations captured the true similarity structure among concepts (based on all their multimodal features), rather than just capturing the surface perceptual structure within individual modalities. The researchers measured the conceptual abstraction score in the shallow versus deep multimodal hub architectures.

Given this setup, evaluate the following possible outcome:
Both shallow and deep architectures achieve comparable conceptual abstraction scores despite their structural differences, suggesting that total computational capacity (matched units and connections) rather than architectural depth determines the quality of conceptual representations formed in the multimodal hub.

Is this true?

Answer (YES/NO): YES